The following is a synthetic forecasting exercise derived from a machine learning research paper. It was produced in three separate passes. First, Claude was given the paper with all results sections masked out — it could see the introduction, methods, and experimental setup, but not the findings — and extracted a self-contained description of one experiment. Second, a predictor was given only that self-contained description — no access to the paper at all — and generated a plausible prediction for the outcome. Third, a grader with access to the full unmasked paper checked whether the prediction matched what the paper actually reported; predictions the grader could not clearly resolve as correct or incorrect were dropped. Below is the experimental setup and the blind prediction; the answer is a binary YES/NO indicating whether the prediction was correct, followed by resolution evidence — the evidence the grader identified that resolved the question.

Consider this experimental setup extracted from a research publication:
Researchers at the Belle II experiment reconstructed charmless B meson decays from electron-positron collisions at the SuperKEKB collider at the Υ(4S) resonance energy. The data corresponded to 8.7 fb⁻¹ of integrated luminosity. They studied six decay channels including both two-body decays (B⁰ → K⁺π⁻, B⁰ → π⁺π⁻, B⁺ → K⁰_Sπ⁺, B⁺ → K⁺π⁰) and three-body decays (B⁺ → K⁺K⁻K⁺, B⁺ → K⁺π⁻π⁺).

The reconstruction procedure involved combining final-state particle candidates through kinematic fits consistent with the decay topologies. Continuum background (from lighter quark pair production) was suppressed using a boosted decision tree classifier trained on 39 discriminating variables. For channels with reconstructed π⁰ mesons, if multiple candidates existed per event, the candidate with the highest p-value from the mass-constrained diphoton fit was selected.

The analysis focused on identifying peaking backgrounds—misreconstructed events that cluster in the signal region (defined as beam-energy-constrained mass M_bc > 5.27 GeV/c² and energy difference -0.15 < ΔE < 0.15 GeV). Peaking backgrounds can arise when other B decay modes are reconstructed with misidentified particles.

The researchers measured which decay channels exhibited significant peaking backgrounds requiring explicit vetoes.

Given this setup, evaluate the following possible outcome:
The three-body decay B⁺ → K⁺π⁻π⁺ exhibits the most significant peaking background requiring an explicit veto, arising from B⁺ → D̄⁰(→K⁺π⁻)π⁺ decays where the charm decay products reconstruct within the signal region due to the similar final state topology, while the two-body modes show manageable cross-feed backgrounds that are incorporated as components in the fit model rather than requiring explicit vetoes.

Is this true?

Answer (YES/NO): NO